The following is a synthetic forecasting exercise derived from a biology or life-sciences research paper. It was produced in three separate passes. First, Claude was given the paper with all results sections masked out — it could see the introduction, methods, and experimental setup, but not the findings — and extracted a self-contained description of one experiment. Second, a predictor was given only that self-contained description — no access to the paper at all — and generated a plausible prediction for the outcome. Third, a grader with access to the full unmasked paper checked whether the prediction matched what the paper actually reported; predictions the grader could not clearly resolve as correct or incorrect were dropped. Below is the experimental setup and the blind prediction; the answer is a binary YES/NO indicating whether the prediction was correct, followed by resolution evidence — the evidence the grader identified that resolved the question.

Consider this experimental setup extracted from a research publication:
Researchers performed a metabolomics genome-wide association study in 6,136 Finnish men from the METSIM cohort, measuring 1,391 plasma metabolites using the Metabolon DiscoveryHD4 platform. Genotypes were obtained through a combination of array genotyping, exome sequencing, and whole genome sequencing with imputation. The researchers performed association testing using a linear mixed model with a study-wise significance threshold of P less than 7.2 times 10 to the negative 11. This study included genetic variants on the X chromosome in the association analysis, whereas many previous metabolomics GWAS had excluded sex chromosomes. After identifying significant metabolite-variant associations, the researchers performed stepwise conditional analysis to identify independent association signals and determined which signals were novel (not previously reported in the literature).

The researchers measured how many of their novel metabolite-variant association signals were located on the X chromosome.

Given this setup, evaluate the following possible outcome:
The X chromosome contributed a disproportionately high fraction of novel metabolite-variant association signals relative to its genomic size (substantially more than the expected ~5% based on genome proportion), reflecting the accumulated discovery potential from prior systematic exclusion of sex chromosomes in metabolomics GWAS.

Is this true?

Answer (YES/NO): NO